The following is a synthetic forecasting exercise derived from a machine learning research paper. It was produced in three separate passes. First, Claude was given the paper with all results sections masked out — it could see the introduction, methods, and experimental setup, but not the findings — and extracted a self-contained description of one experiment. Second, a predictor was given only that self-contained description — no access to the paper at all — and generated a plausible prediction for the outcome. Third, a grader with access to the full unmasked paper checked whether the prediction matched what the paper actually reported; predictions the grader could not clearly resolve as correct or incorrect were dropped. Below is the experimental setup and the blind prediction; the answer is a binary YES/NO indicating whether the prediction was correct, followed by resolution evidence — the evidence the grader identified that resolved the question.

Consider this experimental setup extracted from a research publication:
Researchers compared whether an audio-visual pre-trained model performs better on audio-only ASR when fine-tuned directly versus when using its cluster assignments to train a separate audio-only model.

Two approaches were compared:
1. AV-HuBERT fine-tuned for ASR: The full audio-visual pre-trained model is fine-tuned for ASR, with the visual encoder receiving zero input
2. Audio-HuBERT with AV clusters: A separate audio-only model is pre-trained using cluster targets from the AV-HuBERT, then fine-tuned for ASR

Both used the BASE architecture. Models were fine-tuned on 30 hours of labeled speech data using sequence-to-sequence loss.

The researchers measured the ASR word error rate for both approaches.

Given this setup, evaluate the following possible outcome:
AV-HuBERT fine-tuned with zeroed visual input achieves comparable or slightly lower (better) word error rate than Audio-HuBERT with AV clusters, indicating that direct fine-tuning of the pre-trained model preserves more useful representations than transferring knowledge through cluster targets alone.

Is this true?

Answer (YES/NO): NO